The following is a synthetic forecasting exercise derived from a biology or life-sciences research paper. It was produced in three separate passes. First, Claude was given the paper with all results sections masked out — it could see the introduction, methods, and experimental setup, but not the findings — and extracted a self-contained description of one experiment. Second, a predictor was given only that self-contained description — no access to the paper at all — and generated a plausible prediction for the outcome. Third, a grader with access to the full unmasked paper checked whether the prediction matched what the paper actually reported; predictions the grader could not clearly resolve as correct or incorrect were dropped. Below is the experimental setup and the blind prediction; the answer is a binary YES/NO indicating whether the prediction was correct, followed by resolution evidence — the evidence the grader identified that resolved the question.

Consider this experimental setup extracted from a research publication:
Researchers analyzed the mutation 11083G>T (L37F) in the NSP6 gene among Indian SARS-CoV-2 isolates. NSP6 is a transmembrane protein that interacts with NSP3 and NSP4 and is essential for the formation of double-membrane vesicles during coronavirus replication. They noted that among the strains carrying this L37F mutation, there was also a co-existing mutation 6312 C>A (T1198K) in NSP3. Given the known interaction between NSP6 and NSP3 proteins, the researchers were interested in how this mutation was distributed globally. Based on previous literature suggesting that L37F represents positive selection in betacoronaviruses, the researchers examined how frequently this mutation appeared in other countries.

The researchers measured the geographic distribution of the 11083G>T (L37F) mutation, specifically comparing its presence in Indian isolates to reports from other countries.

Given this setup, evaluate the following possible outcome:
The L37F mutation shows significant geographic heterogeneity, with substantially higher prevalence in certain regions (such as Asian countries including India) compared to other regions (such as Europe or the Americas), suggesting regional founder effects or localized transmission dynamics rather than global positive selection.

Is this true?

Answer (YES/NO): NO